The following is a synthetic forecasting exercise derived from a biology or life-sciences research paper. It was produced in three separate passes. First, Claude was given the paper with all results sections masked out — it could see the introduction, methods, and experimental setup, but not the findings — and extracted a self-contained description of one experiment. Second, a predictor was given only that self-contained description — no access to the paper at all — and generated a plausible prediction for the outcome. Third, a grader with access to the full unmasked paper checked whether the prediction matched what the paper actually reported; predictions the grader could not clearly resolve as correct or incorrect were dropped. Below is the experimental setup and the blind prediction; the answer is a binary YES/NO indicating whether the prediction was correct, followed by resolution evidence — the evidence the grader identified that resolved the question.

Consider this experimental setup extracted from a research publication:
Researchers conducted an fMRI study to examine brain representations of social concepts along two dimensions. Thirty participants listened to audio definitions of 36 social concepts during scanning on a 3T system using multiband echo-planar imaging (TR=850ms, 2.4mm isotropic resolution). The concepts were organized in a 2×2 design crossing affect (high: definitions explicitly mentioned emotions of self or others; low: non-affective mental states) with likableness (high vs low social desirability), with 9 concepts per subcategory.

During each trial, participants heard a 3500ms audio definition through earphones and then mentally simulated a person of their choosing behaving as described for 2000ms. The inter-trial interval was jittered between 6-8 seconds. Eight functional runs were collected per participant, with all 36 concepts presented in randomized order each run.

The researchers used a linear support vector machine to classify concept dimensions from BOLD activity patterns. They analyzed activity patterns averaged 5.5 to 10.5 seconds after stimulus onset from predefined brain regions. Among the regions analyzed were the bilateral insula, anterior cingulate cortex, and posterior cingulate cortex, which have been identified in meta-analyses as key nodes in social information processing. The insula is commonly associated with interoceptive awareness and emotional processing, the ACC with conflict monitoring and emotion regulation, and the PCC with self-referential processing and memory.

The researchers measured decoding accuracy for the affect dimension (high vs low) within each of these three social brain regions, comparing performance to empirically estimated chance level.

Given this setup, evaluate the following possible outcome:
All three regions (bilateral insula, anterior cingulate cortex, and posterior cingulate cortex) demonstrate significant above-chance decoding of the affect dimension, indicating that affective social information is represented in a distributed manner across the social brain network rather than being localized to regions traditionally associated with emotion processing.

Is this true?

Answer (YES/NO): YES